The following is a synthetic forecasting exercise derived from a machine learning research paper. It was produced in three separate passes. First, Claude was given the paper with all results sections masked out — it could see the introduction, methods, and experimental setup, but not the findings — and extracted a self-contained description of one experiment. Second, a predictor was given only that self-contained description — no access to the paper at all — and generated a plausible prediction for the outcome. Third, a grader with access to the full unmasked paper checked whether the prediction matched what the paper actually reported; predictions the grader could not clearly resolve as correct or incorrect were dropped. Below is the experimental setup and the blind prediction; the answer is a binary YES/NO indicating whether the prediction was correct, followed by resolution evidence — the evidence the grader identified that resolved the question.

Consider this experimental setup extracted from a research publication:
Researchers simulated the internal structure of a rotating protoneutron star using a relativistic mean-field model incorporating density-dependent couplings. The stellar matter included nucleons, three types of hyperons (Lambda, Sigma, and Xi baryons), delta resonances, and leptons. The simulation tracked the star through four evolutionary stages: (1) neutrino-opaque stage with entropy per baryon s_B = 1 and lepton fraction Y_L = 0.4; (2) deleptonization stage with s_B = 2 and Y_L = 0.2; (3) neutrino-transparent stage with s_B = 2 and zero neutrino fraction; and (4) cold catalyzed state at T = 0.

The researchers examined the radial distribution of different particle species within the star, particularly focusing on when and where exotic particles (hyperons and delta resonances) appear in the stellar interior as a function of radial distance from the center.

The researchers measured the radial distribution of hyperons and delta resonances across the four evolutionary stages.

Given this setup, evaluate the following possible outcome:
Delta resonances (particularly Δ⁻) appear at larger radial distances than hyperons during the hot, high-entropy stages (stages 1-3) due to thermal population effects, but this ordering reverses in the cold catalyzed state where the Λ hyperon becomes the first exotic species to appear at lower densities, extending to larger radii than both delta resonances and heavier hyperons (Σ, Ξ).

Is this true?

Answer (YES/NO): NO